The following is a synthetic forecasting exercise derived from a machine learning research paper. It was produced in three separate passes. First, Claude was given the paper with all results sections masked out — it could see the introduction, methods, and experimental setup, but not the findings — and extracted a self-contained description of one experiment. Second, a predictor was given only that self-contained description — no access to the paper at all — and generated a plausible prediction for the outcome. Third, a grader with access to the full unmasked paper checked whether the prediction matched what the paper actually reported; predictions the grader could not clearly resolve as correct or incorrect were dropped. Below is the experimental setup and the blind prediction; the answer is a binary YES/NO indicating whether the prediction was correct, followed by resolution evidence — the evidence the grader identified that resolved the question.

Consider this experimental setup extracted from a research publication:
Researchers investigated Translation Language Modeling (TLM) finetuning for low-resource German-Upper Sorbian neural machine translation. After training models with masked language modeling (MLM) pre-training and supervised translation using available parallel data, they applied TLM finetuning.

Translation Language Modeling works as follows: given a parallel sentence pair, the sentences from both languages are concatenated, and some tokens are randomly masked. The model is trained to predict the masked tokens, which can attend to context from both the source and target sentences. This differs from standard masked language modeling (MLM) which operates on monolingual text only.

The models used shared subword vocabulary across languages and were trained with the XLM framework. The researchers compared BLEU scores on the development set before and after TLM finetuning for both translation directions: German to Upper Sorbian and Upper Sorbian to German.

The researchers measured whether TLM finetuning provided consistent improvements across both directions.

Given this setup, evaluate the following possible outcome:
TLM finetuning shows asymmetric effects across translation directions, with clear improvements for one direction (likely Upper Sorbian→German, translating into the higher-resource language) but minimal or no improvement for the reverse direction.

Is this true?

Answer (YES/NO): NO